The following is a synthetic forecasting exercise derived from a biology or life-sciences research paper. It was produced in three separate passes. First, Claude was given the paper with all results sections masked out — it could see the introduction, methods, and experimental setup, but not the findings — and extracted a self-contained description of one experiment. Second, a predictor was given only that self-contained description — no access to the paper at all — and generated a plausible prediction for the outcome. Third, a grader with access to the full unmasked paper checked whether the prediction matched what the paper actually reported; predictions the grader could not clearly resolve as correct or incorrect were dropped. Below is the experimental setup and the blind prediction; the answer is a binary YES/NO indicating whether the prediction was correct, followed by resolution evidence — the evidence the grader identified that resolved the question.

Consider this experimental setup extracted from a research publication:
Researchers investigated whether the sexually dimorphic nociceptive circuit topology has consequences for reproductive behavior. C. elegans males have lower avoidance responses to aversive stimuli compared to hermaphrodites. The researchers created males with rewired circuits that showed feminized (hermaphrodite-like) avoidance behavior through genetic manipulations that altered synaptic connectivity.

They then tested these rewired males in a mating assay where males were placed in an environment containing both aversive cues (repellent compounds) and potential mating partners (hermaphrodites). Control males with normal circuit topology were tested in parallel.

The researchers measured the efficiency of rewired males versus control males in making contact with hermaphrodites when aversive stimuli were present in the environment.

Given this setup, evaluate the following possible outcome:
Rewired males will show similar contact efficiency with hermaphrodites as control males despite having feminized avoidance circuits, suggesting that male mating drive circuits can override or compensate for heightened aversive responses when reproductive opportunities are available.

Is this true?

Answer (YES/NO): NO